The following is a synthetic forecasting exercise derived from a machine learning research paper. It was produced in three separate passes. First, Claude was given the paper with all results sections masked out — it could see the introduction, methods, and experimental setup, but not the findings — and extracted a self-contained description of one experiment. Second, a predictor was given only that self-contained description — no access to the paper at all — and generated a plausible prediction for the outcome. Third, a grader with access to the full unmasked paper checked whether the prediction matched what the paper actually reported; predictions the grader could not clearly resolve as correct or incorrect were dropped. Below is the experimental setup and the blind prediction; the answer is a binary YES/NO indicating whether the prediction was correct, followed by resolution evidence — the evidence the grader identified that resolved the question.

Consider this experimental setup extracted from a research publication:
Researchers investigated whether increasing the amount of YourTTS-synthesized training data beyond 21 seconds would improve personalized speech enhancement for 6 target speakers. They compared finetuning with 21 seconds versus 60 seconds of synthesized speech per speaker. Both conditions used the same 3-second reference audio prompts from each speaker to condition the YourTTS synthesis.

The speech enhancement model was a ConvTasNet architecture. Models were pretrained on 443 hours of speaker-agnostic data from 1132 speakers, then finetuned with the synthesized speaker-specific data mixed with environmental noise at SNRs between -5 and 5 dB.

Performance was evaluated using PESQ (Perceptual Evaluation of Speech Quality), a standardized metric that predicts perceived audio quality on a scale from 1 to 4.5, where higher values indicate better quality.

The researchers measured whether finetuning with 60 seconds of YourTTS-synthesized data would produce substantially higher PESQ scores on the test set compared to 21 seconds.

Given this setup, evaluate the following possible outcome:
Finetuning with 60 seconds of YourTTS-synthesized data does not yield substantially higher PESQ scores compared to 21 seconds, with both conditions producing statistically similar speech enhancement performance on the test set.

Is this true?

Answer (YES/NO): YES